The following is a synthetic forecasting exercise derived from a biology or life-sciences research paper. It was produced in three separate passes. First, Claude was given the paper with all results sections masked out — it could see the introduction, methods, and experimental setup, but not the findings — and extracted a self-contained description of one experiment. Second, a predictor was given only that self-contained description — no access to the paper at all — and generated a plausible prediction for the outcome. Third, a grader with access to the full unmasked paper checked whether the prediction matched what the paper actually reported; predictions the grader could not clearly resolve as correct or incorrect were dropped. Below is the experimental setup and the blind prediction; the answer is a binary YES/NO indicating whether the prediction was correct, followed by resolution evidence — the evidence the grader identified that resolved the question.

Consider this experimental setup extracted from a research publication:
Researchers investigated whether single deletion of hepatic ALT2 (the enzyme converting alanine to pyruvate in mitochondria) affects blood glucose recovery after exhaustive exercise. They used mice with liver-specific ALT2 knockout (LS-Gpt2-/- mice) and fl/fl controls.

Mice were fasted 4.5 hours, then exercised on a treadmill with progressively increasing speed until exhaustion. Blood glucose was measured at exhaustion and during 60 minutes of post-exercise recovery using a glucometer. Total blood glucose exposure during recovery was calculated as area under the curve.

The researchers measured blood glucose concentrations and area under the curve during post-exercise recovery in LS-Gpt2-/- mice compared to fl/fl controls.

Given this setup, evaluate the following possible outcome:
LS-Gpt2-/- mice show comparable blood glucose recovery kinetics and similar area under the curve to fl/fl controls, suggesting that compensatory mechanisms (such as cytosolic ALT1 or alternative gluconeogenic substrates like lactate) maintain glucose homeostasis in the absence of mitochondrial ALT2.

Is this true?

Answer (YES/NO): YES